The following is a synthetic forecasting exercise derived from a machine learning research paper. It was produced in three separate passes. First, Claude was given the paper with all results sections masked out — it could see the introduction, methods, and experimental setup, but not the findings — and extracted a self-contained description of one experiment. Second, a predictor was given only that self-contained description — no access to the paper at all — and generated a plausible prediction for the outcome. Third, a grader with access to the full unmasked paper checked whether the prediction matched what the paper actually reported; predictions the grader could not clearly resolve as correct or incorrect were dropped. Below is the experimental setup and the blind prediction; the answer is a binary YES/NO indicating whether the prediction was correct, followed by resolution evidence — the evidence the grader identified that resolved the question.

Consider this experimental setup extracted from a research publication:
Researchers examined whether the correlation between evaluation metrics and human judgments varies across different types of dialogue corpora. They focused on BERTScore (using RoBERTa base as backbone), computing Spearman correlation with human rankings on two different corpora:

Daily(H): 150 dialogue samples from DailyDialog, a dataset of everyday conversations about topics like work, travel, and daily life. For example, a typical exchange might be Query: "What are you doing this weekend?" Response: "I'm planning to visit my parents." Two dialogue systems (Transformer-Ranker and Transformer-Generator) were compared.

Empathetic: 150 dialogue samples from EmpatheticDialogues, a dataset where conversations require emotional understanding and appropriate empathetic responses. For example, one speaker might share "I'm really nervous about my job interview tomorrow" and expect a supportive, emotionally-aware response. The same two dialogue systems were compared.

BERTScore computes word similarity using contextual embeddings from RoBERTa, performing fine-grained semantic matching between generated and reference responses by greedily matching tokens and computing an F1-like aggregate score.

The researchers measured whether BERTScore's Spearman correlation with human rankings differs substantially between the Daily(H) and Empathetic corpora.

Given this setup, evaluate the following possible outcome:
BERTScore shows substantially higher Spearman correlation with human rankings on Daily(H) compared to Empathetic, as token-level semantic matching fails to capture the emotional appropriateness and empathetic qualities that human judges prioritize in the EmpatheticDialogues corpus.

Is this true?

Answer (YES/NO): YES